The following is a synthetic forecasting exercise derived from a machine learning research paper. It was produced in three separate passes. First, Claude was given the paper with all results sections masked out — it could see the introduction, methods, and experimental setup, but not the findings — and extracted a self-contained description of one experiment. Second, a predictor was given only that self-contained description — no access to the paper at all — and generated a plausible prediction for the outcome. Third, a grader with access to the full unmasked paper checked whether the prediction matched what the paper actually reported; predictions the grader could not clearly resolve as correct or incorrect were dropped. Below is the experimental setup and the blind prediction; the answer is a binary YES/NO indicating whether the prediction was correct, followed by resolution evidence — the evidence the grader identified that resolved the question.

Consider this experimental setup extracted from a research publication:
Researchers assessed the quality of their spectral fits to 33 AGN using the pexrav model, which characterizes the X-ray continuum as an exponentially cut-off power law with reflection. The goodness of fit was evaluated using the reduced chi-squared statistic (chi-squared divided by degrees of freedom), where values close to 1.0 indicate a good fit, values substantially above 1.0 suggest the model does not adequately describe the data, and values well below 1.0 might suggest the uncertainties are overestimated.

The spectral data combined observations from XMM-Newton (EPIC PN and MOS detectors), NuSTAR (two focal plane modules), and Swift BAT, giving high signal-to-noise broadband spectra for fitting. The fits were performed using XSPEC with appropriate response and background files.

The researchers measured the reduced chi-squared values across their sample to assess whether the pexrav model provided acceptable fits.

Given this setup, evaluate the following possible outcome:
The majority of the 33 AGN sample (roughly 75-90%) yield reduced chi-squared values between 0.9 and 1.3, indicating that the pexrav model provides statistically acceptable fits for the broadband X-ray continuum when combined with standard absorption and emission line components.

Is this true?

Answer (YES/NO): YES